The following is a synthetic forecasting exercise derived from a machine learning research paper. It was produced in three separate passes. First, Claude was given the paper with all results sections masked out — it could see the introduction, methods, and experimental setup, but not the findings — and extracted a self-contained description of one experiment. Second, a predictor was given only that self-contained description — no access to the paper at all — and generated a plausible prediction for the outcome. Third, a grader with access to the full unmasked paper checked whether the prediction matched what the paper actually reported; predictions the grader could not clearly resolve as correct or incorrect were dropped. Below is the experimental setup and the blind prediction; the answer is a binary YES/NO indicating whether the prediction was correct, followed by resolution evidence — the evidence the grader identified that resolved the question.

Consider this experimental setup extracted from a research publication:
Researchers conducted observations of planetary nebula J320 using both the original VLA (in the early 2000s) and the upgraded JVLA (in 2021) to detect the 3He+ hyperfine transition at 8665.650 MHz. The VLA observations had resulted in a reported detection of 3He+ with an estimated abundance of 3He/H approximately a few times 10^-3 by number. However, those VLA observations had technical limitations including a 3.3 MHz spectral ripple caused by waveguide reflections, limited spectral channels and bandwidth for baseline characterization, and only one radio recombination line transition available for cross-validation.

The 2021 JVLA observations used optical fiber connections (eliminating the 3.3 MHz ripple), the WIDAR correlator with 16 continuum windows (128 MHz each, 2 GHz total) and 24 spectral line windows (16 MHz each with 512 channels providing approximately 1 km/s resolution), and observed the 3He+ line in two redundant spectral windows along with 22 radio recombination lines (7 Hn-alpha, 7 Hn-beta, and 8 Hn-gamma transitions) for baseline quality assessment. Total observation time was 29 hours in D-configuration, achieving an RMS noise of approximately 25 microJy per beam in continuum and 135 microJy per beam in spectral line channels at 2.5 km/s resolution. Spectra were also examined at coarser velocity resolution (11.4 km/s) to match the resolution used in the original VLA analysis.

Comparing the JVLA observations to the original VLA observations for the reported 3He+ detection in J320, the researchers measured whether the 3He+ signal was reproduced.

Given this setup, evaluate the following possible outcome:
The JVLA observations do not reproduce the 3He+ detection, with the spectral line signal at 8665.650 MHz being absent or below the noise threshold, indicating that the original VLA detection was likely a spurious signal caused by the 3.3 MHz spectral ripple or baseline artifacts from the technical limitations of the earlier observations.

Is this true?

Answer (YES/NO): YES